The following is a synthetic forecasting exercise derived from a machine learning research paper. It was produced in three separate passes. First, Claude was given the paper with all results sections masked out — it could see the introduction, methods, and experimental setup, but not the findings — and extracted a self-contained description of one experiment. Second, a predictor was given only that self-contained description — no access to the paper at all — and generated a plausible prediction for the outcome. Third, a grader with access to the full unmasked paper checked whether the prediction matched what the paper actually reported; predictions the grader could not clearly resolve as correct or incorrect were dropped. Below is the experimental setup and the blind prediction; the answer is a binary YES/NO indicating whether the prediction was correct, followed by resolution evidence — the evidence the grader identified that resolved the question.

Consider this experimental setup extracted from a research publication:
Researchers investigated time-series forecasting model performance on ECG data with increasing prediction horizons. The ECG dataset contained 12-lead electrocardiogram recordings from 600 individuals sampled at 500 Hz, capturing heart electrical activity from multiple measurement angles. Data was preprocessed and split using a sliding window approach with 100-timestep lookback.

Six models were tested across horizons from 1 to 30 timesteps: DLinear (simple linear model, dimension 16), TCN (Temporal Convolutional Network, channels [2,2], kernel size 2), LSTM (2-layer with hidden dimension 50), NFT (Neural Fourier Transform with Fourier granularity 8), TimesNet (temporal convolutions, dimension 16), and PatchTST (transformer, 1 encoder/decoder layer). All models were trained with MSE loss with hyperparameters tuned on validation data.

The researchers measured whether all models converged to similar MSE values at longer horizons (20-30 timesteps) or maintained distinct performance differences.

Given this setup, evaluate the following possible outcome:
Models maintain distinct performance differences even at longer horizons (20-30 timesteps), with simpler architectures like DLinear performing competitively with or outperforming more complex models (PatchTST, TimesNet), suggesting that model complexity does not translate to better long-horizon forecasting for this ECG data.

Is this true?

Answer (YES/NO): YES